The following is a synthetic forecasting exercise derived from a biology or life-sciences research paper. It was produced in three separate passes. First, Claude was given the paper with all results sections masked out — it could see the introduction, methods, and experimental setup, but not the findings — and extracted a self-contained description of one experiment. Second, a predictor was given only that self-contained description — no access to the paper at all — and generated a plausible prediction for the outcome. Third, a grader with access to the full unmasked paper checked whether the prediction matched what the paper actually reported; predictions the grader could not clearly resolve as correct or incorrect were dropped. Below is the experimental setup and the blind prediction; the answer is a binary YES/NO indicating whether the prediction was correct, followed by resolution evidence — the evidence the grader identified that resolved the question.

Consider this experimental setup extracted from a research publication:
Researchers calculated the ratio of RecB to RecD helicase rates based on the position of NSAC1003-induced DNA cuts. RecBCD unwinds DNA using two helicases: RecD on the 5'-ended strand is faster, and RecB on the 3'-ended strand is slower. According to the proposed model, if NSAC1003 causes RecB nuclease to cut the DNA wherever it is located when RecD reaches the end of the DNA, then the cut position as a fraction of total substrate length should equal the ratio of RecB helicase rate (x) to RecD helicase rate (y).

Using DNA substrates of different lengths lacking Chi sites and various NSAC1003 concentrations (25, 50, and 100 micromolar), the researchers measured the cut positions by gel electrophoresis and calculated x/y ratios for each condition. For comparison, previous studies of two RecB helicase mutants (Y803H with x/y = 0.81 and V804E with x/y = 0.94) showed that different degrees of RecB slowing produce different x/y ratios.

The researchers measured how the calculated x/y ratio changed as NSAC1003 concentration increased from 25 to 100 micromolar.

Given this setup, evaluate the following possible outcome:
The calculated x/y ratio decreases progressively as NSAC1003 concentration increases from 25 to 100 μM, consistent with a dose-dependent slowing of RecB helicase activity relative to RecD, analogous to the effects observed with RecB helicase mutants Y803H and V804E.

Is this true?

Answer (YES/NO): YES